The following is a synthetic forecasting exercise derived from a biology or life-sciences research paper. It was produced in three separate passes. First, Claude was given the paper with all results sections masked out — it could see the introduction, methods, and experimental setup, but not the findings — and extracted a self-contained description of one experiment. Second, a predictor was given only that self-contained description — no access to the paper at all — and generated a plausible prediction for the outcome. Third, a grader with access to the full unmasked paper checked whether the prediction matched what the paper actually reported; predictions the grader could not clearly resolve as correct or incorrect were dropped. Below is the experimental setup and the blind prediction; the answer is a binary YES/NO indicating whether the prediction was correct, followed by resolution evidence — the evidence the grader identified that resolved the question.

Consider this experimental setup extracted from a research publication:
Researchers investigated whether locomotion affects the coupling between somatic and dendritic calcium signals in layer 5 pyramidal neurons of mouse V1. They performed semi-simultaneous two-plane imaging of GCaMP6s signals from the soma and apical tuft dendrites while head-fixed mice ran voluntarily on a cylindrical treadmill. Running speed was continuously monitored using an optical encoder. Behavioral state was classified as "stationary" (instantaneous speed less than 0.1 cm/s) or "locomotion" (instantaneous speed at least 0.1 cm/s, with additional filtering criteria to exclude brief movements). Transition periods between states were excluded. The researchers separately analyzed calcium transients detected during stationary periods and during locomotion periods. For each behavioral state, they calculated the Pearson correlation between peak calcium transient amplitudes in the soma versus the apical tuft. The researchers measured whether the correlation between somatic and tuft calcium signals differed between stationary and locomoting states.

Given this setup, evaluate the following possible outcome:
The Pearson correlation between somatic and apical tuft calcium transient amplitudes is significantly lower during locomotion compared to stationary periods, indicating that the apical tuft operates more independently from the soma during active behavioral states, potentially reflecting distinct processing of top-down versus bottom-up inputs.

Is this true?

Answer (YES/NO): NO